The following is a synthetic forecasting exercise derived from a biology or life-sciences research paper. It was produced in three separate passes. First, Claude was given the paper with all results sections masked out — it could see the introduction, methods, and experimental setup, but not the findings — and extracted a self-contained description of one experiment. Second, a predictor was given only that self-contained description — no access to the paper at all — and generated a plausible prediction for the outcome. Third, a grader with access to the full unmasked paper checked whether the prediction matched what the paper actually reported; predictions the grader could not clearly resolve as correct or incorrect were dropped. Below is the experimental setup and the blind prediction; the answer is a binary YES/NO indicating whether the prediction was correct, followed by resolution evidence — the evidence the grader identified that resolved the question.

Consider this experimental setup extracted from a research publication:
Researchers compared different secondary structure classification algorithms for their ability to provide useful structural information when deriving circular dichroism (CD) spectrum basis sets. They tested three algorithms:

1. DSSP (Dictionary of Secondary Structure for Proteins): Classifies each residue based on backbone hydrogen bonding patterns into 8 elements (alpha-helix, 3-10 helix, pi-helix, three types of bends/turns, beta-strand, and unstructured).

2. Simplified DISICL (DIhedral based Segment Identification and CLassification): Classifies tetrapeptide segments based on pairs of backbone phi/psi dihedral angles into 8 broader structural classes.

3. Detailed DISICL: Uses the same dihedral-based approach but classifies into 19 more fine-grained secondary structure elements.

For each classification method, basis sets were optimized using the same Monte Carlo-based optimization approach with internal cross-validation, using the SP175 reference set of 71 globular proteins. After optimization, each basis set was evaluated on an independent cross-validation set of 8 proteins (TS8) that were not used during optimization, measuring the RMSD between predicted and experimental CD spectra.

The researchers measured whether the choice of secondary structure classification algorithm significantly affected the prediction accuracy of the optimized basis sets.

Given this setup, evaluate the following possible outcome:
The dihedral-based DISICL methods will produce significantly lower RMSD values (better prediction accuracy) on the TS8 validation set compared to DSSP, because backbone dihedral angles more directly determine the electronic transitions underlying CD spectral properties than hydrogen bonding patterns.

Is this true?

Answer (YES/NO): NO